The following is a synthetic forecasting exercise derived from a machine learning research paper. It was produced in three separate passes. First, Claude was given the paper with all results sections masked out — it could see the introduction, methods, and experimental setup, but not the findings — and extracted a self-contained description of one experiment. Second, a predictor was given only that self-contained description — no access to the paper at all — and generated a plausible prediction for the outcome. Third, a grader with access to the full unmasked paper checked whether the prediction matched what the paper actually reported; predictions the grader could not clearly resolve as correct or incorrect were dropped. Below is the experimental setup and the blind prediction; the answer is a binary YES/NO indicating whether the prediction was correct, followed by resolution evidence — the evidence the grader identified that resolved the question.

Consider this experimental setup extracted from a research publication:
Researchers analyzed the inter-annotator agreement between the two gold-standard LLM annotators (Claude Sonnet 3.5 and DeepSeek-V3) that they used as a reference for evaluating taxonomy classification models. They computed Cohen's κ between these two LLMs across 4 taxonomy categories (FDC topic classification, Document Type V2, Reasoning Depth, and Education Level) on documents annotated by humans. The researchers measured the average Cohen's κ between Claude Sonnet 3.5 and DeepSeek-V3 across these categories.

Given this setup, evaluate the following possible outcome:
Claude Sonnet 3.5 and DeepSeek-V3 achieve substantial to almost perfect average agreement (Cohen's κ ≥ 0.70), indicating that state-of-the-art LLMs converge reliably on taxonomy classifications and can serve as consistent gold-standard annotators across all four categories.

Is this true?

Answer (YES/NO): YES